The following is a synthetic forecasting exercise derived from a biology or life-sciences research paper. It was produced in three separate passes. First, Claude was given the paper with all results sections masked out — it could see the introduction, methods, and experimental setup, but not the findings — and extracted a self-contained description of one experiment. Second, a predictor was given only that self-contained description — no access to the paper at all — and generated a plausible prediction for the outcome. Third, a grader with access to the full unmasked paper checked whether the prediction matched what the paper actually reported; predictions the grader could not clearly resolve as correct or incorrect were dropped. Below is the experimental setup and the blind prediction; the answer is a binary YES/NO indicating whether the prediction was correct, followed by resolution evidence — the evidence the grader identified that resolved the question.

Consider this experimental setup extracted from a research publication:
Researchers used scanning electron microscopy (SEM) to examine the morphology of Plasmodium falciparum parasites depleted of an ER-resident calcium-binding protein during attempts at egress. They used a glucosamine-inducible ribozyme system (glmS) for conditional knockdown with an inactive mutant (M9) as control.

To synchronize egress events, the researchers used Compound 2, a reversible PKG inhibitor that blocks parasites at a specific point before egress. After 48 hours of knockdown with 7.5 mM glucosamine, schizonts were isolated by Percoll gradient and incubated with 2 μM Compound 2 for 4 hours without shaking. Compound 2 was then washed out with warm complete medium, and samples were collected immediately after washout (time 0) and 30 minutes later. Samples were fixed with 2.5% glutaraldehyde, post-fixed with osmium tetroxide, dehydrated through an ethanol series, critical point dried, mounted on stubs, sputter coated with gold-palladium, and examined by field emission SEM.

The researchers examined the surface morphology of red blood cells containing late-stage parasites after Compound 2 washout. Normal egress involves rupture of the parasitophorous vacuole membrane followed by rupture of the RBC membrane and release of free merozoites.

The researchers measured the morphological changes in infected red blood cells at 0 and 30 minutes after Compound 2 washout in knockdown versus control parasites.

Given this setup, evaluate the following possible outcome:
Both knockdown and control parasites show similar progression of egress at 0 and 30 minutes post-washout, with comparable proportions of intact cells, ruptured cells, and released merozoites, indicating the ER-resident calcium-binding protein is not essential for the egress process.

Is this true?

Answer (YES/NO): NO